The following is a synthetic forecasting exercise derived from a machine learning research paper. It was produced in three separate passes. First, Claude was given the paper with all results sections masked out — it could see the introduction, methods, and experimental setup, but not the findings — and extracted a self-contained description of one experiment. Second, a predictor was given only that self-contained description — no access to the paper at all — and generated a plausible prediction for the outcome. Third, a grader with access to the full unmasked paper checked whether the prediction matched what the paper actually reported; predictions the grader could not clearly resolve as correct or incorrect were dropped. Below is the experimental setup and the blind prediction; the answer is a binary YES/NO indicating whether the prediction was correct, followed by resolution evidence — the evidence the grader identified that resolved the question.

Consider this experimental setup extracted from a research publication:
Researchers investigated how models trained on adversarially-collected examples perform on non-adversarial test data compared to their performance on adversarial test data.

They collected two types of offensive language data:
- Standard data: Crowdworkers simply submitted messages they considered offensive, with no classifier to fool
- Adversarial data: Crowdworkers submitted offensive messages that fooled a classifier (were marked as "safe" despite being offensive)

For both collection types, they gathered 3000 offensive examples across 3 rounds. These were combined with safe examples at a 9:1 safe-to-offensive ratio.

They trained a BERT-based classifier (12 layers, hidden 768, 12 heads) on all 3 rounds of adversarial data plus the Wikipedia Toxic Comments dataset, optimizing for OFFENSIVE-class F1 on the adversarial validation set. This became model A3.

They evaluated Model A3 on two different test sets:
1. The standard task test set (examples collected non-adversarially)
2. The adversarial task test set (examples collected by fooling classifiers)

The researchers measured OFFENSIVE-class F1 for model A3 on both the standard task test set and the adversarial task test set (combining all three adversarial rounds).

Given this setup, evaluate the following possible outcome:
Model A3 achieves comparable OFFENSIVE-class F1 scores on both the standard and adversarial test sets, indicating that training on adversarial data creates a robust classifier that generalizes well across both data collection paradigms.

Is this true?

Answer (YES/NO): NO